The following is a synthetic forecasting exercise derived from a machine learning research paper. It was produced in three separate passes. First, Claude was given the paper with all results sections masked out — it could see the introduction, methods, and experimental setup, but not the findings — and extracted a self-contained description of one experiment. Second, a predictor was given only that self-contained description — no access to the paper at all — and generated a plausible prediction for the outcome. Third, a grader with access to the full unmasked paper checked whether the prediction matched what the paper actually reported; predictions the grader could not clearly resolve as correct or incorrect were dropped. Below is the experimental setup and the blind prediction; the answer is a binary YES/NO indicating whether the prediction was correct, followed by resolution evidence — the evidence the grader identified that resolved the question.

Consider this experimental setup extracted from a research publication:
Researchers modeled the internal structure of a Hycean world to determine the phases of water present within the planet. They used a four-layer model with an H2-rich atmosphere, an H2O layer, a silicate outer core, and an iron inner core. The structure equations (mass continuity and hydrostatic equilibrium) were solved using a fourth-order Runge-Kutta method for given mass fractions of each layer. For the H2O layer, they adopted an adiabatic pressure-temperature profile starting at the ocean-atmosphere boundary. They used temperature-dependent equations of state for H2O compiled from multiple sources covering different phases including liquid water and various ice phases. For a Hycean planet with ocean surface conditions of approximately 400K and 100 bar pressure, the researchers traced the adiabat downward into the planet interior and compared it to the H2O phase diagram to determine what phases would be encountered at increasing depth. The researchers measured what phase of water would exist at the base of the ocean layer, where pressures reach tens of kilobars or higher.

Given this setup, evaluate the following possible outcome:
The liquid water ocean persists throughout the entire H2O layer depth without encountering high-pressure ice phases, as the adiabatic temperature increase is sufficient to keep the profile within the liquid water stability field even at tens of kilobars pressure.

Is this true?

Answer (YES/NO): NO